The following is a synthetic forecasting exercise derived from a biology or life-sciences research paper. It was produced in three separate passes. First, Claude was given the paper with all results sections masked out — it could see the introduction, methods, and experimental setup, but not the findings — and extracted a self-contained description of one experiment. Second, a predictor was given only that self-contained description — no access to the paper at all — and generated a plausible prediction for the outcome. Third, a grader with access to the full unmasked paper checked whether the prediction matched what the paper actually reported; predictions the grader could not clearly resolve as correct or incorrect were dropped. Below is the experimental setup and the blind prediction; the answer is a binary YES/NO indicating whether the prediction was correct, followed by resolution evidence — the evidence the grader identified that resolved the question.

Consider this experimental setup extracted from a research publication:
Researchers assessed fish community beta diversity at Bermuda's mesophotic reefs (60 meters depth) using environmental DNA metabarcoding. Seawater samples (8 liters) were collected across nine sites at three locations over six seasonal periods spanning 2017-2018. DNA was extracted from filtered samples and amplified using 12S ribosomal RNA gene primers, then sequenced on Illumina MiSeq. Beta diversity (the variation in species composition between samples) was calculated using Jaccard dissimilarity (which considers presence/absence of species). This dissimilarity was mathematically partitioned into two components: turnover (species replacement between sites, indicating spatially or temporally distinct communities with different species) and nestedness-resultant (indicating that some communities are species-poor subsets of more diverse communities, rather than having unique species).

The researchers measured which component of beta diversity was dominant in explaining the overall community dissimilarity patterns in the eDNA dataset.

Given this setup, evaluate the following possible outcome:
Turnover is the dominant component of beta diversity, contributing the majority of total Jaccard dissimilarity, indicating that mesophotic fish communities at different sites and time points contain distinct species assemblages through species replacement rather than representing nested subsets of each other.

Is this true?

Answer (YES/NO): YES